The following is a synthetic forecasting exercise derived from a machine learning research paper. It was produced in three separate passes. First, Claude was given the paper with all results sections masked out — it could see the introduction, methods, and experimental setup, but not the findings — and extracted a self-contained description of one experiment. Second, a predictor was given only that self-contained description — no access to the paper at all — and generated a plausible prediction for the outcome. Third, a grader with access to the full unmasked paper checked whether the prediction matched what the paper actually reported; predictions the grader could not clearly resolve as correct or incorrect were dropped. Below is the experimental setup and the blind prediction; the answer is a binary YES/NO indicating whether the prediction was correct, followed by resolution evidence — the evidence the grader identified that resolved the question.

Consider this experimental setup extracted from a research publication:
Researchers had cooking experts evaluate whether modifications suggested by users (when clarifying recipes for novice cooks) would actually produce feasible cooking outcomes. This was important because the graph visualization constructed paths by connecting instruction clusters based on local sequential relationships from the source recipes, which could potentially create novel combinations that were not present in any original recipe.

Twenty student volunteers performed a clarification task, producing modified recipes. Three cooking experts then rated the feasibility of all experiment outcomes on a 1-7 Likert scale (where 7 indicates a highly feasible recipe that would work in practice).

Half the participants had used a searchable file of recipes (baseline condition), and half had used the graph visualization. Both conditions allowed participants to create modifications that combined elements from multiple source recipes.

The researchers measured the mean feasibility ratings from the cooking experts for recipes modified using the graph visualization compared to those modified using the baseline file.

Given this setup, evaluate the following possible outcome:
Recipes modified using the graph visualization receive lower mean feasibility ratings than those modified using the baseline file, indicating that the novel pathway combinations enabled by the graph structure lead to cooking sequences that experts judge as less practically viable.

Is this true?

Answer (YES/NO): NO